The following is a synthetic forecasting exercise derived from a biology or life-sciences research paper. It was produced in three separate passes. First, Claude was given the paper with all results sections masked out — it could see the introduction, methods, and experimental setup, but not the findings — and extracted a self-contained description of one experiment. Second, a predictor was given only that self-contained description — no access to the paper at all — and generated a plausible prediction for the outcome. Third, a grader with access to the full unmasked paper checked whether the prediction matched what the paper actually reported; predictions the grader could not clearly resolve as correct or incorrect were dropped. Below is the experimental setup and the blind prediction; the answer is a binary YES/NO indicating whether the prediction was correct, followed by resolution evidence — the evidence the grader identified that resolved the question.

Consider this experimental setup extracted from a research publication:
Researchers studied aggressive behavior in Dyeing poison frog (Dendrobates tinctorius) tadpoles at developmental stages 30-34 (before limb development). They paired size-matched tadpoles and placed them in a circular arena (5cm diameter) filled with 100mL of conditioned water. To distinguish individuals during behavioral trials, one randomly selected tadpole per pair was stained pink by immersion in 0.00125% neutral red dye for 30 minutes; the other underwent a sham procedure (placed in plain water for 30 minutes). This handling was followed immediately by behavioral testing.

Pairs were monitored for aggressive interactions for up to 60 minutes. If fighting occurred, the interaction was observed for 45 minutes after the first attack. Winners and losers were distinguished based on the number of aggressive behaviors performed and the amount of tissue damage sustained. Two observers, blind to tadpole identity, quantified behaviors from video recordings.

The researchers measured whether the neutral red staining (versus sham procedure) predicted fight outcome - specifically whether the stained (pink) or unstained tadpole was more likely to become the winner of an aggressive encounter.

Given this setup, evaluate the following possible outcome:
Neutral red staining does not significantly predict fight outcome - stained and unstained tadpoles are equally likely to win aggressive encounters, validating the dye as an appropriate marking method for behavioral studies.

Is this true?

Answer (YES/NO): NO